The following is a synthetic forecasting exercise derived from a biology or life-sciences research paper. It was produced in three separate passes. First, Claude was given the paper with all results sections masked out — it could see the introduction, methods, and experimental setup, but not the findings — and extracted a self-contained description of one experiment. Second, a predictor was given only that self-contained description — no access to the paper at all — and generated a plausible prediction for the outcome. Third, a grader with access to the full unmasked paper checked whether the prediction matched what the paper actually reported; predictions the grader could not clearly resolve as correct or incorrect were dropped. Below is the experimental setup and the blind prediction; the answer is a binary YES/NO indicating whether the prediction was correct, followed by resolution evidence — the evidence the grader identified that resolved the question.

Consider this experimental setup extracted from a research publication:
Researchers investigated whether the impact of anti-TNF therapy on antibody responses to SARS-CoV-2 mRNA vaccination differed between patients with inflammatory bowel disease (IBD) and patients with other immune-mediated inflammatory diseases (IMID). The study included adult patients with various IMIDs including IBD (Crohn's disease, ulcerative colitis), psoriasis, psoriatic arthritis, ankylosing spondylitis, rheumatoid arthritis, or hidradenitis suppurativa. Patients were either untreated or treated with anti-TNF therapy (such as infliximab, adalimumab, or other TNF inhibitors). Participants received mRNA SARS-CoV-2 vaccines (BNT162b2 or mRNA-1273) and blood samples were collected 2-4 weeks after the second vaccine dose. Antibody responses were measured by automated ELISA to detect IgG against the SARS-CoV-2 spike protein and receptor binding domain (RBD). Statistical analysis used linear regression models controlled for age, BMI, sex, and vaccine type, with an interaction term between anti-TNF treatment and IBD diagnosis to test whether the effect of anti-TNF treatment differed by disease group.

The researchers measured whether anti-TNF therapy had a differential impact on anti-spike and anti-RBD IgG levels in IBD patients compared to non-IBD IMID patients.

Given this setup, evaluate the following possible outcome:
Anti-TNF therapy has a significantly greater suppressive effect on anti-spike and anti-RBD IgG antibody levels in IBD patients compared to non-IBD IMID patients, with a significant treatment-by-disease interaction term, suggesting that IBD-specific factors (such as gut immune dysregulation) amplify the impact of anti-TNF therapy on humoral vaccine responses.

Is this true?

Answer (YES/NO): YES